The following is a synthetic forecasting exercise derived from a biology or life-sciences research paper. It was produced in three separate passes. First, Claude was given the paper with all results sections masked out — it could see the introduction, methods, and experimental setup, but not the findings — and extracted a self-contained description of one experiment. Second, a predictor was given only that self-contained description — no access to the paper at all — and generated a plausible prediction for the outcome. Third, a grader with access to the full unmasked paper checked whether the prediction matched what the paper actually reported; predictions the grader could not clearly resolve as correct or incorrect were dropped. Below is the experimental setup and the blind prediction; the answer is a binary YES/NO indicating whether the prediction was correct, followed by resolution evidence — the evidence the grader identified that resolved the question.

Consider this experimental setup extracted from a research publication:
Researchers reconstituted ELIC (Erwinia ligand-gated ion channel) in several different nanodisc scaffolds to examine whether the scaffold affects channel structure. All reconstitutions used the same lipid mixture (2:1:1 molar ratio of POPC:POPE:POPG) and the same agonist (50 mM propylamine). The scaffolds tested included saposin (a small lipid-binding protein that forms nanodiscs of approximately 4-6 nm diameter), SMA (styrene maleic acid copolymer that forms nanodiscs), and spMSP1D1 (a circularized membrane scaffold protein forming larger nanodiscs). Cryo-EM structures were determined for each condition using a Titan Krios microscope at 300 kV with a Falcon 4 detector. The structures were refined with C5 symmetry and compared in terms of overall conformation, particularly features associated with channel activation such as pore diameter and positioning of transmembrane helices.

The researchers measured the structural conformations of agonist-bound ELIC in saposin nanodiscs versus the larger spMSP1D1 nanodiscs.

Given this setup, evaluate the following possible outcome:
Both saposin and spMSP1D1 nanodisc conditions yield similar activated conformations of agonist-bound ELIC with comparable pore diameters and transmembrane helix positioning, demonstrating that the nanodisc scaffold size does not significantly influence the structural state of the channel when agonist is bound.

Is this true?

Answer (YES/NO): NO